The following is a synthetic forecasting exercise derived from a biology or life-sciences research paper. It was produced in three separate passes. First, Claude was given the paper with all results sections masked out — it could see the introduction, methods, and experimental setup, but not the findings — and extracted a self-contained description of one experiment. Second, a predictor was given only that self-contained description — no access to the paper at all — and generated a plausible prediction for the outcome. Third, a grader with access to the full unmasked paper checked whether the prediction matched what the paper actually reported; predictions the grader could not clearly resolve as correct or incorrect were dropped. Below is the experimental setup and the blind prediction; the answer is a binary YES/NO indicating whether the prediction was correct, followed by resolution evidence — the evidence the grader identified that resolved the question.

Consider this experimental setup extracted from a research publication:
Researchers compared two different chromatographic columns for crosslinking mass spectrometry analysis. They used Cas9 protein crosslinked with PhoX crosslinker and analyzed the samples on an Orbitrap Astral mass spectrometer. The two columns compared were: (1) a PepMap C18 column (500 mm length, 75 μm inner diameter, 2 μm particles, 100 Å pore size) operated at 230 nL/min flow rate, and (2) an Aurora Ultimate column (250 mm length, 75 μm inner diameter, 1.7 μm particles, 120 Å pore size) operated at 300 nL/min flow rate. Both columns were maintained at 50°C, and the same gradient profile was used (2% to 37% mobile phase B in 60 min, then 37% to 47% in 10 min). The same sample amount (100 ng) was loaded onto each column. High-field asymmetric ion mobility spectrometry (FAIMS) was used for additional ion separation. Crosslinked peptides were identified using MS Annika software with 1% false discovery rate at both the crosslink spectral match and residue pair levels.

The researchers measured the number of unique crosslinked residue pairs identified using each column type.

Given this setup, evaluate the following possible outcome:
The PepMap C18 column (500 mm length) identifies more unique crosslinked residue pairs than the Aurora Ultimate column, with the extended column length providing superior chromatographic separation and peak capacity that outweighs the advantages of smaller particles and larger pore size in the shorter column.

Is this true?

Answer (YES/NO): NO